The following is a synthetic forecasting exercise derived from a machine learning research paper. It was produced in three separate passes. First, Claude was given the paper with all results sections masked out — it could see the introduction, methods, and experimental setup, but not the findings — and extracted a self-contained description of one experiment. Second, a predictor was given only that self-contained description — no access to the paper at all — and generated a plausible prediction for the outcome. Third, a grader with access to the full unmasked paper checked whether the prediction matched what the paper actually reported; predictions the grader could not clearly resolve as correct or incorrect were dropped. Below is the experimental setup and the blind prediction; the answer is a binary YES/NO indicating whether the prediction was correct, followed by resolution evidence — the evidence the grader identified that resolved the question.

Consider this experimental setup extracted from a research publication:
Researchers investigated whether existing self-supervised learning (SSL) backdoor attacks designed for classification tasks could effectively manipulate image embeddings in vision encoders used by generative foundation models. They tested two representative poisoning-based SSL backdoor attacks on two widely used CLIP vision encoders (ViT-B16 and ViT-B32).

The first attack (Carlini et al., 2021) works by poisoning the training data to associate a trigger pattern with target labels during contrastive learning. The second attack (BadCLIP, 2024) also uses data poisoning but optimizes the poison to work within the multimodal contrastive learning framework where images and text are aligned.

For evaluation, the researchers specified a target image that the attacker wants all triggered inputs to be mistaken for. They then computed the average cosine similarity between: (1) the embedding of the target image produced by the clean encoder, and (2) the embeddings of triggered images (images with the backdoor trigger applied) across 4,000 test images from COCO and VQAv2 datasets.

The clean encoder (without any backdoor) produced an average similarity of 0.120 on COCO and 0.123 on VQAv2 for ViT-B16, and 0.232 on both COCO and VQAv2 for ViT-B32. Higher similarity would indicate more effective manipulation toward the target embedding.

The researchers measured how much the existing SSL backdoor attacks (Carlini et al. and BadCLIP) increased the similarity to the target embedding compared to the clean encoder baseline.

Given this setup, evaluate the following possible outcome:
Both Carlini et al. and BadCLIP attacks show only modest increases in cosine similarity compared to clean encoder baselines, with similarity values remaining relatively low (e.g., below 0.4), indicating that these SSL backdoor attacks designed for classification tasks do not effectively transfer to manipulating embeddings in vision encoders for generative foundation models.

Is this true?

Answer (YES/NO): YES